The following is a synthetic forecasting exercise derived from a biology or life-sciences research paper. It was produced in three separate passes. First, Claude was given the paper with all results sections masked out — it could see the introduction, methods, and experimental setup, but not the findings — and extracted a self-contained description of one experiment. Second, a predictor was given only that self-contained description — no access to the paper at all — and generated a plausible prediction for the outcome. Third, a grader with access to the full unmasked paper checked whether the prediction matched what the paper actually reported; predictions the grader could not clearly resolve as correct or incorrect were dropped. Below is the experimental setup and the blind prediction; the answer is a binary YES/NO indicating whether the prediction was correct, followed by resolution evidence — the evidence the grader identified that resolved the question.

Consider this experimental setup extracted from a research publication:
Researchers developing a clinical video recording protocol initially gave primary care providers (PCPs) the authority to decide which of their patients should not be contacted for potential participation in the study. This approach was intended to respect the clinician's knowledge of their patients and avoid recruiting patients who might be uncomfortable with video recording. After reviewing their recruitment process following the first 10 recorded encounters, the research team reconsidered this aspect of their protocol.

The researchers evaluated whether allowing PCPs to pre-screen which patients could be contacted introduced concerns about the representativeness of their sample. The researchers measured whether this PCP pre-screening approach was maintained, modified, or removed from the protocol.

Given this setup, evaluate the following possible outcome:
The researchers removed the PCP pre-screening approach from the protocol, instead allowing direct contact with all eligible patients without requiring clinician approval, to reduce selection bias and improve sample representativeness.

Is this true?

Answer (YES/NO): NO